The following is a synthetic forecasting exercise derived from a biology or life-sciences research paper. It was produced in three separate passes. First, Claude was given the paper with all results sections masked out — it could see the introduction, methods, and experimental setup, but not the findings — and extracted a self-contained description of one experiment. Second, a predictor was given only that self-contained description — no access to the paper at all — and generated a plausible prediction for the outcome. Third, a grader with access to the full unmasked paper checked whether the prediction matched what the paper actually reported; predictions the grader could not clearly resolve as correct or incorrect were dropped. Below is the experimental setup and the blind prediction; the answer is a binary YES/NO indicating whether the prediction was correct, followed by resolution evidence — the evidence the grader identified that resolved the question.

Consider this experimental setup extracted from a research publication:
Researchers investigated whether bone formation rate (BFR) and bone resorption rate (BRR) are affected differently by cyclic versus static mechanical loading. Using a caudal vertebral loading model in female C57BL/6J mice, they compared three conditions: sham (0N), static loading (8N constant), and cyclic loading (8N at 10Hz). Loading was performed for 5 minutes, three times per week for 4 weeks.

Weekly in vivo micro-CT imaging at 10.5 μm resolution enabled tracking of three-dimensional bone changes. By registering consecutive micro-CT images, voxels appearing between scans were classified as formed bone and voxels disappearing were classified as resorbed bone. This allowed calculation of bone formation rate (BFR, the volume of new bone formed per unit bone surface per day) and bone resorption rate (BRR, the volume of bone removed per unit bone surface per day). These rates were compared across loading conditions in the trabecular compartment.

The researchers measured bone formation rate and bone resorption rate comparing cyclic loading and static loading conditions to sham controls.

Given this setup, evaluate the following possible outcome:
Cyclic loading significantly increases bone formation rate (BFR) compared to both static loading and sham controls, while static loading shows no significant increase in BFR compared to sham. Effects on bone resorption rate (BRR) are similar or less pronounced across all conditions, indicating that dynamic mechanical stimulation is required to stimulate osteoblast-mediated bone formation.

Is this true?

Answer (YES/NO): NO